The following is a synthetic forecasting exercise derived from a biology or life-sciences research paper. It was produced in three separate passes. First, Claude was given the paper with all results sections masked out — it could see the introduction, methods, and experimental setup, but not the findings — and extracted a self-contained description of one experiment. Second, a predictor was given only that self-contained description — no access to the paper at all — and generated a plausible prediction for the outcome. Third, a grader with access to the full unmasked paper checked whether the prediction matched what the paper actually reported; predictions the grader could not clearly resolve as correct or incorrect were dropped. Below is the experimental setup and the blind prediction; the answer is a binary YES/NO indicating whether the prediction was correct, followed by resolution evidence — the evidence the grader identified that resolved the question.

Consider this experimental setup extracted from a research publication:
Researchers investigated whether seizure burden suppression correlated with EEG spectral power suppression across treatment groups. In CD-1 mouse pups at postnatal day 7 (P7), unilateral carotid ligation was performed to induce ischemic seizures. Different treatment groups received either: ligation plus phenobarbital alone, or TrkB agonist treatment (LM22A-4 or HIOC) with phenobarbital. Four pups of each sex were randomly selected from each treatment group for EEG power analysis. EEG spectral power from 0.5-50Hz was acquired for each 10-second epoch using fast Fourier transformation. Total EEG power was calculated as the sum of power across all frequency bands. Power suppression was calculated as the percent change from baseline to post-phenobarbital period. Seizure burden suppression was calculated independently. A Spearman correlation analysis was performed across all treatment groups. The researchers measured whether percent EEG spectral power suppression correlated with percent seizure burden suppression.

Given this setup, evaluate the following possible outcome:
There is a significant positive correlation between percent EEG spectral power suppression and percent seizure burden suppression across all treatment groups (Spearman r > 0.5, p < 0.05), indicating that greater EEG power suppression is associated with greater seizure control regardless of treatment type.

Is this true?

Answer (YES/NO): NO